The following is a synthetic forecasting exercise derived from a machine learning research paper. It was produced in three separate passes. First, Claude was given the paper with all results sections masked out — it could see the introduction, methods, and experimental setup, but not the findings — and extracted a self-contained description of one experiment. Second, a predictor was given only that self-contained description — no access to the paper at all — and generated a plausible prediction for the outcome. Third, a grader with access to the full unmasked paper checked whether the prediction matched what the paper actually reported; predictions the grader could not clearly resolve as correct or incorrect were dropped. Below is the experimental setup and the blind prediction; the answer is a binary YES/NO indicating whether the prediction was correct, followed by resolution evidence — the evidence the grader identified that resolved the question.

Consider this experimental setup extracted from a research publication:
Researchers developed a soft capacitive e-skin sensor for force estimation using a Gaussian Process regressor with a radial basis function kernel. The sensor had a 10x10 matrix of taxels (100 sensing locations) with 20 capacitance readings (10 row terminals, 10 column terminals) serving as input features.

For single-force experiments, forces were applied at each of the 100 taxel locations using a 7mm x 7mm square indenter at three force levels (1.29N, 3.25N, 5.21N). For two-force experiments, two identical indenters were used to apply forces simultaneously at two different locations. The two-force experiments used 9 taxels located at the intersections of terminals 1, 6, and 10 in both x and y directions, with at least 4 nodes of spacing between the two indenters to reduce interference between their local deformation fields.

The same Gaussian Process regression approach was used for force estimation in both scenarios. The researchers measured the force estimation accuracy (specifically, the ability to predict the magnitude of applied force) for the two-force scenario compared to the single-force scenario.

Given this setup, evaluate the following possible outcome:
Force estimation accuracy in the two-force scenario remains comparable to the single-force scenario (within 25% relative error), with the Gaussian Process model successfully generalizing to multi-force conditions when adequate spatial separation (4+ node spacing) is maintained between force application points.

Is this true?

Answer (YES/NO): NO